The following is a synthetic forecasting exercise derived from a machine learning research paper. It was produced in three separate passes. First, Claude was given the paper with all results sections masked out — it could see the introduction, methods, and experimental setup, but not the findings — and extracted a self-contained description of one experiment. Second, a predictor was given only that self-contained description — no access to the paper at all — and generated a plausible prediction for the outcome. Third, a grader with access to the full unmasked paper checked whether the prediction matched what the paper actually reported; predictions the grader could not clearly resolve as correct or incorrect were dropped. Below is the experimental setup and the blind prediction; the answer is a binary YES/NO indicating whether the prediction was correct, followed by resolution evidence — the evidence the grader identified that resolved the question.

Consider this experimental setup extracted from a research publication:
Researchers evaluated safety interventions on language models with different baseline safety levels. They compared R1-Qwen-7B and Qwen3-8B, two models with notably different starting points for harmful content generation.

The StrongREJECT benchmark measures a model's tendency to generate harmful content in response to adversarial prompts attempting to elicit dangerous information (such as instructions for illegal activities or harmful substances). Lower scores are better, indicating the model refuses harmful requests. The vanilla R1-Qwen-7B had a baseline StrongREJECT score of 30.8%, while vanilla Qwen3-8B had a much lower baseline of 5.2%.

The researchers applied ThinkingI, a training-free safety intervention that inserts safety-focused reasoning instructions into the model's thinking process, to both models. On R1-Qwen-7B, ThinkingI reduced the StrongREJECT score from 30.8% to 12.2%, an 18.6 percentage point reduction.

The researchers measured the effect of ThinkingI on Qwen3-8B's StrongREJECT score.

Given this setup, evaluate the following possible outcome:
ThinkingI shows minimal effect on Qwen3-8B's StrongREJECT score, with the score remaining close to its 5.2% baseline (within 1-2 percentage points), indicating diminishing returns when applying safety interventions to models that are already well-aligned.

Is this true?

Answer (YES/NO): NO